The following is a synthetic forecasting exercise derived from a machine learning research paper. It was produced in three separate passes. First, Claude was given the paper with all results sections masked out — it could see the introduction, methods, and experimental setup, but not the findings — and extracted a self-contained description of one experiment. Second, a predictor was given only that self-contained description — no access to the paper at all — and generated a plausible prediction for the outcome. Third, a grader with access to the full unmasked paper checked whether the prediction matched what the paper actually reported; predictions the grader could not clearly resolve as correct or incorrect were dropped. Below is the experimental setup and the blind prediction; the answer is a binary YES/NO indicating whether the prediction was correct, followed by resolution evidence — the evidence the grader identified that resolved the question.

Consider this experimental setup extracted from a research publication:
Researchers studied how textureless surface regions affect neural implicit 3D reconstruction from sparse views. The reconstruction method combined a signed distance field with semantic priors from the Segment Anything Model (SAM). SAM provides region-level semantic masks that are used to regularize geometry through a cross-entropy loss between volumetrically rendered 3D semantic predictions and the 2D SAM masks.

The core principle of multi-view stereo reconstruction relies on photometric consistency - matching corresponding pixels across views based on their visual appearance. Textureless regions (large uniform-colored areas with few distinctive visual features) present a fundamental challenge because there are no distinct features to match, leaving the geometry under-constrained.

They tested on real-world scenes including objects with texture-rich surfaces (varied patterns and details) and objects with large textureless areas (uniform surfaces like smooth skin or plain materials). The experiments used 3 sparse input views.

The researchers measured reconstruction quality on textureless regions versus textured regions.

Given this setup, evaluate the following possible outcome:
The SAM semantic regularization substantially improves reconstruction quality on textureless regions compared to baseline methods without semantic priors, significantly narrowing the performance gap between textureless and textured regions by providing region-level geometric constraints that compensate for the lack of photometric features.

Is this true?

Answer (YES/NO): NO